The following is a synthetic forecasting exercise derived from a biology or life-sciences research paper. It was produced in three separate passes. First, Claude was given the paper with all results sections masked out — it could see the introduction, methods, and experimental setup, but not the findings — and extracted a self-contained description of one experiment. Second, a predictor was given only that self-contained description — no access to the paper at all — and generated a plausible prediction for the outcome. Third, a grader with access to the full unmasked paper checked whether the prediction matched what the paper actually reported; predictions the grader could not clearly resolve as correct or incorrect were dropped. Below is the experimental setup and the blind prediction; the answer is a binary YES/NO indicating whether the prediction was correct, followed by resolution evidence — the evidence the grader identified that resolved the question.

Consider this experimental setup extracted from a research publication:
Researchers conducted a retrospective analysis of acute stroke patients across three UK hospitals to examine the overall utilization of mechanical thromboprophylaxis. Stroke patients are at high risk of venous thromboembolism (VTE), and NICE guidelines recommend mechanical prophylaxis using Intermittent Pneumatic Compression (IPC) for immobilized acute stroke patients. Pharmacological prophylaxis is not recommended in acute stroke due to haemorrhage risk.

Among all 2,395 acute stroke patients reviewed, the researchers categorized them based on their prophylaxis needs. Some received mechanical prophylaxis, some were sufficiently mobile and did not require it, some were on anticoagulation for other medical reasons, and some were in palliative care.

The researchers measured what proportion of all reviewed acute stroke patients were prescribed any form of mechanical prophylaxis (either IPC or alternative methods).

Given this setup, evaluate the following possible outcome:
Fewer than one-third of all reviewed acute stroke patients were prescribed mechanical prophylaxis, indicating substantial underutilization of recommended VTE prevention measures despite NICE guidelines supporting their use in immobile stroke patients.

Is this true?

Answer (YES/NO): NO